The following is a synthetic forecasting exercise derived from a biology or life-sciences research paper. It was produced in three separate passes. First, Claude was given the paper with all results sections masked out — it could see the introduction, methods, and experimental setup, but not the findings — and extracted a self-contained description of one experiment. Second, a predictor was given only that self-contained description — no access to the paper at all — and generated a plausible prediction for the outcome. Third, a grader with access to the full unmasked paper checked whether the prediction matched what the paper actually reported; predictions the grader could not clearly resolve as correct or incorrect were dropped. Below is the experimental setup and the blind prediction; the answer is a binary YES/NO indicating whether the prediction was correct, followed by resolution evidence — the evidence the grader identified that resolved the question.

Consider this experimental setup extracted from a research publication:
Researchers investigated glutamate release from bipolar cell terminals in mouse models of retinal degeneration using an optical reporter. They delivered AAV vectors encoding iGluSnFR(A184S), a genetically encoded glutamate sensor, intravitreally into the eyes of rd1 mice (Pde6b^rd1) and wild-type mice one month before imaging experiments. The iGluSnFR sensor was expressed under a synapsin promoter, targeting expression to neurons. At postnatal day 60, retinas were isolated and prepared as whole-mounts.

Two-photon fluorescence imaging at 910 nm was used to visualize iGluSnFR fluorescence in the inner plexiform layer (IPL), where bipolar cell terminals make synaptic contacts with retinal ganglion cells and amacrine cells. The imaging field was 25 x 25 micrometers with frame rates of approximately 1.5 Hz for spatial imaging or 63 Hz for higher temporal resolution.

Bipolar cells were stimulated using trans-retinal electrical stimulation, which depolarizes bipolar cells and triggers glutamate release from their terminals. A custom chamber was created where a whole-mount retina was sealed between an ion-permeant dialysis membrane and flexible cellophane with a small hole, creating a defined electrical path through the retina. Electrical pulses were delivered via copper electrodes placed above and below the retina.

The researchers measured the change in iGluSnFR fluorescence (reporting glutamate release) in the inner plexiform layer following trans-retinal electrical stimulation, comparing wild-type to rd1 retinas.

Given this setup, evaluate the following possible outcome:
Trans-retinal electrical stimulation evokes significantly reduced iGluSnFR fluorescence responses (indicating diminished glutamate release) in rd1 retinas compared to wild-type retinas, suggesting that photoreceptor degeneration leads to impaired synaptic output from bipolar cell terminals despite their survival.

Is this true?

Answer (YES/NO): YES